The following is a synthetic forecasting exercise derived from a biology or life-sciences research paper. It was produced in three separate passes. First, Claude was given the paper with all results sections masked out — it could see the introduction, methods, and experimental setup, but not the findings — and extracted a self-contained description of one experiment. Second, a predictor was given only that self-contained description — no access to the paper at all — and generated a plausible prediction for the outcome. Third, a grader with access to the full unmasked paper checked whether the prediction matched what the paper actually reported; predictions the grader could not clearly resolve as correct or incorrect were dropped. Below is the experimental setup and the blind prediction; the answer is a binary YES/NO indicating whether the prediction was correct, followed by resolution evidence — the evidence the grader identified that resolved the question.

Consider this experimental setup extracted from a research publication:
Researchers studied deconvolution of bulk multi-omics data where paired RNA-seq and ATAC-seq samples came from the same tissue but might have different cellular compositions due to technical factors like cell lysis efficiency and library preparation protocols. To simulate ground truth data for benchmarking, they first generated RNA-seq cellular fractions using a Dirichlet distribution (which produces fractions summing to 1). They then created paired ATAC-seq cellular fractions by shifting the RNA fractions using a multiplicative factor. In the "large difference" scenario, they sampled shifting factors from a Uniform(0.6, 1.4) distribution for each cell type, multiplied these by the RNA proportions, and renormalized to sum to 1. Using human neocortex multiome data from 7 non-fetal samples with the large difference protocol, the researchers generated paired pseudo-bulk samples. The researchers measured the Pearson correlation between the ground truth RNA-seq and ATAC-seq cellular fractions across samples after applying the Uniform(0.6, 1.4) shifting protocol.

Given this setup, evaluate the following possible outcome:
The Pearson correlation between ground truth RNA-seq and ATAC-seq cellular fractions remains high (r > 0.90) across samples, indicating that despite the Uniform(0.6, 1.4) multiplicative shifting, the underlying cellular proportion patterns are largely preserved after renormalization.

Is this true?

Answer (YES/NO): YES